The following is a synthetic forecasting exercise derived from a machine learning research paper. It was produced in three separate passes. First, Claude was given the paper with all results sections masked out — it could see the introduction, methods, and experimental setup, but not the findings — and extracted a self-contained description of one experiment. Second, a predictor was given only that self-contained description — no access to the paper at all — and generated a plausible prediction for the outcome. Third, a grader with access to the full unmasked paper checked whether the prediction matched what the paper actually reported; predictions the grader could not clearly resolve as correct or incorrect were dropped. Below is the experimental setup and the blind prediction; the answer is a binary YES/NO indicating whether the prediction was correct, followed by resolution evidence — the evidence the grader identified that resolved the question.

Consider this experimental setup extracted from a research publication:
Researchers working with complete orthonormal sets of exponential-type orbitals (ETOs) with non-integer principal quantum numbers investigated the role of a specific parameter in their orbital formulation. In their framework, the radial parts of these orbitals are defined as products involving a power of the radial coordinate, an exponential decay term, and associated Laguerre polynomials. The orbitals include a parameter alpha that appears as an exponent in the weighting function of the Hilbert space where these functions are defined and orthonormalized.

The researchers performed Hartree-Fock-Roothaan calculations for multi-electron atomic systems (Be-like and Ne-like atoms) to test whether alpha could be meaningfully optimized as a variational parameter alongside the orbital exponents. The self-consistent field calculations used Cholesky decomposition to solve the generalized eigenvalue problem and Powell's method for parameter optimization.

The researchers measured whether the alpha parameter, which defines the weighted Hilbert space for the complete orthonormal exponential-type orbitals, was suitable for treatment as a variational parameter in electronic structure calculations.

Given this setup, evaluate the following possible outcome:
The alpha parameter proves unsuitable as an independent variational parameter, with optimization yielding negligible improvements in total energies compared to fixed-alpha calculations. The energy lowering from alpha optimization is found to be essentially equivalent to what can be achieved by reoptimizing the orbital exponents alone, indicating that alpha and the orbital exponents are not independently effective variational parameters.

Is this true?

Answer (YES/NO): NO